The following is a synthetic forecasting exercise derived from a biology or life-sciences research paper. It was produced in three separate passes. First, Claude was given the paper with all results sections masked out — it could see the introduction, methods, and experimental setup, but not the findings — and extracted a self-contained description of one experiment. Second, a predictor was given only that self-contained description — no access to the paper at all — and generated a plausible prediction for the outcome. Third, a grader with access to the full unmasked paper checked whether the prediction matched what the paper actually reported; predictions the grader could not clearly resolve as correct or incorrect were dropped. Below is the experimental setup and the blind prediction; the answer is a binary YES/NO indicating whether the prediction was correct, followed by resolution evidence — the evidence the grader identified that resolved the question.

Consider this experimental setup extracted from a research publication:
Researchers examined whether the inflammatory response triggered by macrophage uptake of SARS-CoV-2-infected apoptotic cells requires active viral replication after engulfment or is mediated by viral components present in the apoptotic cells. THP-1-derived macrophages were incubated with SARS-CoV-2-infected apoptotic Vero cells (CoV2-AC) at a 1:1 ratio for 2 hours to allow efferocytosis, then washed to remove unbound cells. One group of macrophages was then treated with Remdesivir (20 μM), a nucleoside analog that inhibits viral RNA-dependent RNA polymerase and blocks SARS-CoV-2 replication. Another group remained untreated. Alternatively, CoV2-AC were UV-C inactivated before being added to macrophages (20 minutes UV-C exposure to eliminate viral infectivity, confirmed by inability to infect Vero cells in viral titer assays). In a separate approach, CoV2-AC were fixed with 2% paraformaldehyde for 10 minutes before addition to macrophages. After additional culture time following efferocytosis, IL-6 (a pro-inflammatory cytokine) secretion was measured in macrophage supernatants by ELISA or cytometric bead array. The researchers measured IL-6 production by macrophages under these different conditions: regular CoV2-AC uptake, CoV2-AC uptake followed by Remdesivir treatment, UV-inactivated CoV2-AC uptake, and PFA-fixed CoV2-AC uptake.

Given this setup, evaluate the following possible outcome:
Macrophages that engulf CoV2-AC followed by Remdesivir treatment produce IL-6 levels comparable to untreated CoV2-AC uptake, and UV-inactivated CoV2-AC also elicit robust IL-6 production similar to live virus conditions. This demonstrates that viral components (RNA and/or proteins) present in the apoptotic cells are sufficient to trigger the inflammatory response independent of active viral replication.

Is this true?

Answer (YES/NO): NO